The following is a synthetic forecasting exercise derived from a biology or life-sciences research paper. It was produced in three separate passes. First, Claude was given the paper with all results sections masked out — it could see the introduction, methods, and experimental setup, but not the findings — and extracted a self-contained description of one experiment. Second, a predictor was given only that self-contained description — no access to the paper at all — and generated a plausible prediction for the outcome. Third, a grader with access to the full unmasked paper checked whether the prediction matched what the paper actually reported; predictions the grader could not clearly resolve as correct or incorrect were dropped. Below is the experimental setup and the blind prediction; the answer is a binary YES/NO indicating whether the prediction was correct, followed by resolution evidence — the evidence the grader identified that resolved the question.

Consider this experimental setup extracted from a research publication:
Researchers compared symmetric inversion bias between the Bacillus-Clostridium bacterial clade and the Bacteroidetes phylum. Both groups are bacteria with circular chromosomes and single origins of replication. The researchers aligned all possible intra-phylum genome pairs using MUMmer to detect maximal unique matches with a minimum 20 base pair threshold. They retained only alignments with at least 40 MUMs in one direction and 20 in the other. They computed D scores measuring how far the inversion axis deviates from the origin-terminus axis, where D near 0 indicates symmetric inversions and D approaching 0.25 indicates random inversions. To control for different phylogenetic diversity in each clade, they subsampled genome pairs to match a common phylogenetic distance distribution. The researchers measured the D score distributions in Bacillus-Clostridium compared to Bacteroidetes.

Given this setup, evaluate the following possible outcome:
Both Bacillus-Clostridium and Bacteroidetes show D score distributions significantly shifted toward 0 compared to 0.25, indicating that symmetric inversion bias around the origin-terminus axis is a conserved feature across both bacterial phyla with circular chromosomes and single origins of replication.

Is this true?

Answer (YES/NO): NO